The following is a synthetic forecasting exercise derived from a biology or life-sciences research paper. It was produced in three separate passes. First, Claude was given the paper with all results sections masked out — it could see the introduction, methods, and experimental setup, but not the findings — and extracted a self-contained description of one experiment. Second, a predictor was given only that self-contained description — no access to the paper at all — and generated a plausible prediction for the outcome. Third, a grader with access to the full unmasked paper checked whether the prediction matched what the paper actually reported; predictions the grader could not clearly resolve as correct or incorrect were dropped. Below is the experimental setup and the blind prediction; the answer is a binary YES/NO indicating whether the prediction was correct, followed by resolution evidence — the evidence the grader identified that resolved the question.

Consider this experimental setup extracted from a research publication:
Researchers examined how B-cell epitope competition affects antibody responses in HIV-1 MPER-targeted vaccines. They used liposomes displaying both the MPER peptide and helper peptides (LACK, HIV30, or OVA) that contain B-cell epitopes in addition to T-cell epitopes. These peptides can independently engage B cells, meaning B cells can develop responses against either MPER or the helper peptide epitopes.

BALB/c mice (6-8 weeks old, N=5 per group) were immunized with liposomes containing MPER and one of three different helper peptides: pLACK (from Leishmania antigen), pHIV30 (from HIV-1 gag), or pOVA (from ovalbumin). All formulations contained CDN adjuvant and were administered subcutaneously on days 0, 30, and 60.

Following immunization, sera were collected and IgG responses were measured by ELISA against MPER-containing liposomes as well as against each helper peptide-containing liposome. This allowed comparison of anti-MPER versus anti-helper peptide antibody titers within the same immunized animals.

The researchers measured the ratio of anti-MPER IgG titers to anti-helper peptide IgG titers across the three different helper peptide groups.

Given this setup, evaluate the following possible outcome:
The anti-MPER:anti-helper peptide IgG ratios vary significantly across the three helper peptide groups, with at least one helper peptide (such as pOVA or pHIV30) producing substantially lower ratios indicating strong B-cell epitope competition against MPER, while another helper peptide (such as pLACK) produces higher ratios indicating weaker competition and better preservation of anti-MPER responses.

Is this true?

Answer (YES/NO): NO